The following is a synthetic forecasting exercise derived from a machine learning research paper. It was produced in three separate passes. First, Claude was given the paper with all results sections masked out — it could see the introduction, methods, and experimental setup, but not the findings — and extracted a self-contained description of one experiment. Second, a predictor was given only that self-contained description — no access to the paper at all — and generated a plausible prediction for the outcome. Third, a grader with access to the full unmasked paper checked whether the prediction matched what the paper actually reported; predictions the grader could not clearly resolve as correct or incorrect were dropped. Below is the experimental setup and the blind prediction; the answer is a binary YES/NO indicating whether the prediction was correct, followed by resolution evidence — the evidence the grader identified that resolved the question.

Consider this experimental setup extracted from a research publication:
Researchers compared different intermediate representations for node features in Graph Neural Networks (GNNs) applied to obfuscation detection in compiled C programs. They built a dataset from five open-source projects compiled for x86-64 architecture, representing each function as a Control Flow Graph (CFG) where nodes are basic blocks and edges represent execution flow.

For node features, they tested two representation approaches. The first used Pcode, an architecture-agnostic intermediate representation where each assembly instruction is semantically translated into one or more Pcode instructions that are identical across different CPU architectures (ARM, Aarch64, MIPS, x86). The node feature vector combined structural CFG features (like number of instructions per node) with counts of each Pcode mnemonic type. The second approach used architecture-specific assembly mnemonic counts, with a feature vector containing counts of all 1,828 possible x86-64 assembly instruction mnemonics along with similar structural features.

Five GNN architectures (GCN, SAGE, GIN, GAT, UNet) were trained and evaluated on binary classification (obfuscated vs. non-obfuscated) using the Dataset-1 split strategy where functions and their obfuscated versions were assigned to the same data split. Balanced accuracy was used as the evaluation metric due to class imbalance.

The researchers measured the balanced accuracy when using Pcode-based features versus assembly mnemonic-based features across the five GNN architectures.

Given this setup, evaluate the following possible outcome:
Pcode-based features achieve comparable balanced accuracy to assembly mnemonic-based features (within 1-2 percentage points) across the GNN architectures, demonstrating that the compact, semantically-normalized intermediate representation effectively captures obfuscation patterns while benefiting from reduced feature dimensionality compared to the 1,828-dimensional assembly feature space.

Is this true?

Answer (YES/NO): YES